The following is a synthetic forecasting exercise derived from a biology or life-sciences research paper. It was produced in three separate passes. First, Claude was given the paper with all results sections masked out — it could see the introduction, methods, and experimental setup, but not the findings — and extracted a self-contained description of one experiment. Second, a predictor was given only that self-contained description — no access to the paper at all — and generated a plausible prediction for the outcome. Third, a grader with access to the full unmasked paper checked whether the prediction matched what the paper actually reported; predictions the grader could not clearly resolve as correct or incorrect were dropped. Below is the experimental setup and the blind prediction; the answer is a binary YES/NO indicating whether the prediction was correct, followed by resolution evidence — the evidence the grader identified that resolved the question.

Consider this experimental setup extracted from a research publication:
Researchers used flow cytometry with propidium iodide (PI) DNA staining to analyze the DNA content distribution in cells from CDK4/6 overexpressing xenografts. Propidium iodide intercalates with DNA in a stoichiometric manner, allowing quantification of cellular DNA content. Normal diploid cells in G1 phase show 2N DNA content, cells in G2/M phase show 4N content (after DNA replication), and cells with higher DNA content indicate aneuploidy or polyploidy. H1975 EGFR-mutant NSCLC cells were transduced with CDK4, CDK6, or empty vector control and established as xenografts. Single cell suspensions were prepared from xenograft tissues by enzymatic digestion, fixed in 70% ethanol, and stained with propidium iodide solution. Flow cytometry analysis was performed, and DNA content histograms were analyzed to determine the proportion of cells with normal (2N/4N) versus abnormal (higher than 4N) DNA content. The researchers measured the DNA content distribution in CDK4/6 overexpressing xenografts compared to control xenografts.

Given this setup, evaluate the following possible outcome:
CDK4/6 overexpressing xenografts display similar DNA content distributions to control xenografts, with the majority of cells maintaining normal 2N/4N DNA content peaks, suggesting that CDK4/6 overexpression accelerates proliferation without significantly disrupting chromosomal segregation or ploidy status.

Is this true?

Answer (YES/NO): NO